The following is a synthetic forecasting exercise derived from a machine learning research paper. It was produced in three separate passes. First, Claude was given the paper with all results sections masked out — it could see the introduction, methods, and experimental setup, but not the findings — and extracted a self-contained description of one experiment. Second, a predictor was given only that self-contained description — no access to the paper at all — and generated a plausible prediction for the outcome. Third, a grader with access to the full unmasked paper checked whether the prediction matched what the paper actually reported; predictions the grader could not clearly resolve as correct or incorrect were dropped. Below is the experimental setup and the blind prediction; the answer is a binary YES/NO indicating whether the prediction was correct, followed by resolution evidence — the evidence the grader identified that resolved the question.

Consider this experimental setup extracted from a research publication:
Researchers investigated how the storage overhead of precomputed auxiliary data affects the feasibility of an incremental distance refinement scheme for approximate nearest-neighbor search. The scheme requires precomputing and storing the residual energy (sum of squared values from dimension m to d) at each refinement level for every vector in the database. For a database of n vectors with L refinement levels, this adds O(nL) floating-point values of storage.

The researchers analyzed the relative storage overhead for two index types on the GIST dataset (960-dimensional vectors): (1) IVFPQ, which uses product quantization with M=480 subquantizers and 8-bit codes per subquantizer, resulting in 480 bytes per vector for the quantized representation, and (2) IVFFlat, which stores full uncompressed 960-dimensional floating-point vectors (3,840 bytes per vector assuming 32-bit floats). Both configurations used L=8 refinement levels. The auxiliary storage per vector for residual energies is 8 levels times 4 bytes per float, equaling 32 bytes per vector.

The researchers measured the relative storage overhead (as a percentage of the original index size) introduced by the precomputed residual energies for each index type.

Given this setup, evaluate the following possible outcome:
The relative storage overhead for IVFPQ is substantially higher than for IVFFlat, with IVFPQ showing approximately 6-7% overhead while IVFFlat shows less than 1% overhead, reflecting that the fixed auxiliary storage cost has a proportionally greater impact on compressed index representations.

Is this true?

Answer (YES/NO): NO